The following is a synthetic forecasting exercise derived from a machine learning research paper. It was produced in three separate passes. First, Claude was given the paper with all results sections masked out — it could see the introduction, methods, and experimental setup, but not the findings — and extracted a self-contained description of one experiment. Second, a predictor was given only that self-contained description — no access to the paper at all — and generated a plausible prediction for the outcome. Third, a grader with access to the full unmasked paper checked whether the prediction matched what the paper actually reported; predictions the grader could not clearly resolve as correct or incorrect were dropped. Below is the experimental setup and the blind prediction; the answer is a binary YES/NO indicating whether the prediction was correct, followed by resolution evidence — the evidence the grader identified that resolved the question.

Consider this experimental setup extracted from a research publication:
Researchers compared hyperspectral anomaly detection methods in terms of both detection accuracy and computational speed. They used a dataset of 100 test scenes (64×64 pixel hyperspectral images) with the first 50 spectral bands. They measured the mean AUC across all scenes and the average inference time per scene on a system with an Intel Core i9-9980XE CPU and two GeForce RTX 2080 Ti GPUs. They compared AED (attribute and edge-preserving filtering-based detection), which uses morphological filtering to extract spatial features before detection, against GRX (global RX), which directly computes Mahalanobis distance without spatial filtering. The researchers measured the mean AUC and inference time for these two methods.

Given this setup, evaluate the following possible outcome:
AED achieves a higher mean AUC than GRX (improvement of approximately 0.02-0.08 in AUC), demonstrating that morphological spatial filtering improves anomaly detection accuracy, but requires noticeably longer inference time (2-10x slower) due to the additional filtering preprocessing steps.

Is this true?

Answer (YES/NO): NO